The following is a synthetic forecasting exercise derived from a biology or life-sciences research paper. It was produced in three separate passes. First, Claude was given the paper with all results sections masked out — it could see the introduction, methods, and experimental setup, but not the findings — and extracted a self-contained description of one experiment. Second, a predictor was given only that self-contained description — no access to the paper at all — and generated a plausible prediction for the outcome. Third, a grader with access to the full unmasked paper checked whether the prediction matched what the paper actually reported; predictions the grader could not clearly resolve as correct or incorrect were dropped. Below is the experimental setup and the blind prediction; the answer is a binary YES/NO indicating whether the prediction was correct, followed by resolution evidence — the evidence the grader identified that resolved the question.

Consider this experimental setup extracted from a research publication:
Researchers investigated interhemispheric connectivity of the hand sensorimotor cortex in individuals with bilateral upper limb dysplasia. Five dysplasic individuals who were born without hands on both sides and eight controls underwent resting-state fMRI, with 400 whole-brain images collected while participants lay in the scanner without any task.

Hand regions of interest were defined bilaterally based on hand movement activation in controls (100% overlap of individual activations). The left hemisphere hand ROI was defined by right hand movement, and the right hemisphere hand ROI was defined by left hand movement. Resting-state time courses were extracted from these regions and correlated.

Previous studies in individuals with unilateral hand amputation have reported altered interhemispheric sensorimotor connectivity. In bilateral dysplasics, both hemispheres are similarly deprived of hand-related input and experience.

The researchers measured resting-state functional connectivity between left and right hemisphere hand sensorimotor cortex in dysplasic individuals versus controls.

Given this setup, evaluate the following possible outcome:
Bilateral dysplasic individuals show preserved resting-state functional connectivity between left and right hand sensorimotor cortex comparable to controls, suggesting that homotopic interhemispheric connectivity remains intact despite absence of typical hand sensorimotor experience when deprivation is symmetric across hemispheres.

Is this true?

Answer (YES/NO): YES